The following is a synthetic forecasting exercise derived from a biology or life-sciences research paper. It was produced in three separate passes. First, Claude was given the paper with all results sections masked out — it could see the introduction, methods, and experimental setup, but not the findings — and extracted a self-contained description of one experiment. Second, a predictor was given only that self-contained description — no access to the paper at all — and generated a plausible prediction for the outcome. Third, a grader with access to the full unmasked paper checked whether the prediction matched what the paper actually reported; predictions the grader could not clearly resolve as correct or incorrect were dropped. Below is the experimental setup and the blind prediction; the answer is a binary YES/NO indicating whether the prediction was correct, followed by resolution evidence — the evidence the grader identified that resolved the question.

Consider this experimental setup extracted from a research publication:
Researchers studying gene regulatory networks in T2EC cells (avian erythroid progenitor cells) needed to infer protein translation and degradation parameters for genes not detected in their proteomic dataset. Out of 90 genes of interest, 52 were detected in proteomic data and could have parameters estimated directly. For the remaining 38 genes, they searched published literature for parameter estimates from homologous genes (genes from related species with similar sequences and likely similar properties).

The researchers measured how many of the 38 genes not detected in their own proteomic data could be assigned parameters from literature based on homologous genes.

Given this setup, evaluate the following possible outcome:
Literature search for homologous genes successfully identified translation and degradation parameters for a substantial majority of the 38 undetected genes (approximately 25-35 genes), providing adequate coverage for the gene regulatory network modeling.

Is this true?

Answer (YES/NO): NO